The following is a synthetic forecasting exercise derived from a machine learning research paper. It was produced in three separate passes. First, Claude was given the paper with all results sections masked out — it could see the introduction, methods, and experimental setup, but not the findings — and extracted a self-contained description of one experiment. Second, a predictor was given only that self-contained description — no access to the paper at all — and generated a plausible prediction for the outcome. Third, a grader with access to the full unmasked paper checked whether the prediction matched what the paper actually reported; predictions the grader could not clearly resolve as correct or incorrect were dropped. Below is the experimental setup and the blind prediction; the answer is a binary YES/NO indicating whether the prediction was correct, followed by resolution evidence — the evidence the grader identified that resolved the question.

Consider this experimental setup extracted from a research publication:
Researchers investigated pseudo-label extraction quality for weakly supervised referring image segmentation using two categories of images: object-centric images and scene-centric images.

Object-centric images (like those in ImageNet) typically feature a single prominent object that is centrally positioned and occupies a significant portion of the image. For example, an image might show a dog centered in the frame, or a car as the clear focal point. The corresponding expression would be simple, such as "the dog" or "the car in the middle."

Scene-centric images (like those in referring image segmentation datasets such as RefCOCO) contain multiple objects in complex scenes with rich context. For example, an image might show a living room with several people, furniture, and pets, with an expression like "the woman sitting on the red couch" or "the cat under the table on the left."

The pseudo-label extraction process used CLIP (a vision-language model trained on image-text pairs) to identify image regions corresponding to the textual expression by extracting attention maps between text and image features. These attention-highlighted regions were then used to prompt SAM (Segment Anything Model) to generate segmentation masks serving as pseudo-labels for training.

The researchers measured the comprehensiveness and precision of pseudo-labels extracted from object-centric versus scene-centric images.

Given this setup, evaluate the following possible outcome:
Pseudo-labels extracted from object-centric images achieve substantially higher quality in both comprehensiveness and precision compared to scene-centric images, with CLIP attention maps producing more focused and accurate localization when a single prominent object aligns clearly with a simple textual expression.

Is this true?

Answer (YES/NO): YES